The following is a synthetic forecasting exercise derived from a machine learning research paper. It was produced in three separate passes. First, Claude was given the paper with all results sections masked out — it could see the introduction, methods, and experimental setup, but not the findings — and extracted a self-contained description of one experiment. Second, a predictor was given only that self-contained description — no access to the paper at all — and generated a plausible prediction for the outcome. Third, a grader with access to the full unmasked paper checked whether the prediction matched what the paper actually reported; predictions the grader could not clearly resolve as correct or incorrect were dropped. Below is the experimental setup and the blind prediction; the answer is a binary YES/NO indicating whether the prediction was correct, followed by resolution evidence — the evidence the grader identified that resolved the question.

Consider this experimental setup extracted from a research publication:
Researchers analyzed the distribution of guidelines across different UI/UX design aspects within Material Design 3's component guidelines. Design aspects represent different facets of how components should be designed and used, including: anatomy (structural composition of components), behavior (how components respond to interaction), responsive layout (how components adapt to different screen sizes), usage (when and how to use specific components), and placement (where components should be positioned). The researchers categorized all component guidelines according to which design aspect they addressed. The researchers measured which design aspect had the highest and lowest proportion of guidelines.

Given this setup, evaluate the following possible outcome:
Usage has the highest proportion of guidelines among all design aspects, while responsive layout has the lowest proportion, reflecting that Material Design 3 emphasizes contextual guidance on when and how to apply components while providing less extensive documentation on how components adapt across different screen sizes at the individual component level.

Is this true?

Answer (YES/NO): NO